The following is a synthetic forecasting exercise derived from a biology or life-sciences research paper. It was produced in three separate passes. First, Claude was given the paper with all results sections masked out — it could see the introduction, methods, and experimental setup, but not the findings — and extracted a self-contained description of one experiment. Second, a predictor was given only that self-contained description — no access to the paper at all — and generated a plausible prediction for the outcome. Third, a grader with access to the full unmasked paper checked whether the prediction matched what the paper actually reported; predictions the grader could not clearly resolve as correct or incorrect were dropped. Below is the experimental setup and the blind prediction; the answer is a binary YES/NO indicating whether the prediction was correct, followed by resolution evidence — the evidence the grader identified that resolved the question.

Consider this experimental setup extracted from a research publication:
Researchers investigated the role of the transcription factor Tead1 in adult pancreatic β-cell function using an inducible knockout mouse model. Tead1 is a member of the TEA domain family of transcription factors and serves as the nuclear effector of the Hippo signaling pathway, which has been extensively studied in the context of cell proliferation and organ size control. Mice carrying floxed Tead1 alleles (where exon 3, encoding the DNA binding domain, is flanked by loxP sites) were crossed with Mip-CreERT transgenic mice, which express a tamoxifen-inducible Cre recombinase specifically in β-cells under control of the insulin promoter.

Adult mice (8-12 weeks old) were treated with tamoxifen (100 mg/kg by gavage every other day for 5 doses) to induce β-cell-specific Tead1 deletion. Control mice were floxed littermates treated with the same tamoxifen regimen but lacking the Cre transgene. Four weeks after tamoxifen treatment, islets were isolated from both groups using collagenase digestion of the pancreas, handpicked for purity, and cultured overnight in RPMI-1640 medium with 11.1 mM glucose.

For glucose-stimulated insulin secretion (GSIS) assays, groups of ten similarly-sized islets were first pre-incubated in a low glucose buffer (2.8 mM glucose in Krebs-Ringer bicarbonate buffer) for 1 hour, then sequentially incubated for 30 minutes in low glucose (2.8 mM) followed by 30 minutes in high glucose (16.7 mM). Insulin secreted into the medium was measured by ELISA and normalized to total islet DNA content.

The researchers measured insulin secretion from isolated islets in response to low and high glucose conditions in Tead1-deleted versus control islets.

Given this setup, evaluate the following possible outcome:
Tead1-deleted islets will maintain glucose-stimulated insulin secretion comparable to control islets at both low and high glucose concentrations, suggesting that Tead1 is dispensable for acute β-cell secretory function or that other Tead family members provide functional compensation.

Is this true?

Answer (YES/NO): NO